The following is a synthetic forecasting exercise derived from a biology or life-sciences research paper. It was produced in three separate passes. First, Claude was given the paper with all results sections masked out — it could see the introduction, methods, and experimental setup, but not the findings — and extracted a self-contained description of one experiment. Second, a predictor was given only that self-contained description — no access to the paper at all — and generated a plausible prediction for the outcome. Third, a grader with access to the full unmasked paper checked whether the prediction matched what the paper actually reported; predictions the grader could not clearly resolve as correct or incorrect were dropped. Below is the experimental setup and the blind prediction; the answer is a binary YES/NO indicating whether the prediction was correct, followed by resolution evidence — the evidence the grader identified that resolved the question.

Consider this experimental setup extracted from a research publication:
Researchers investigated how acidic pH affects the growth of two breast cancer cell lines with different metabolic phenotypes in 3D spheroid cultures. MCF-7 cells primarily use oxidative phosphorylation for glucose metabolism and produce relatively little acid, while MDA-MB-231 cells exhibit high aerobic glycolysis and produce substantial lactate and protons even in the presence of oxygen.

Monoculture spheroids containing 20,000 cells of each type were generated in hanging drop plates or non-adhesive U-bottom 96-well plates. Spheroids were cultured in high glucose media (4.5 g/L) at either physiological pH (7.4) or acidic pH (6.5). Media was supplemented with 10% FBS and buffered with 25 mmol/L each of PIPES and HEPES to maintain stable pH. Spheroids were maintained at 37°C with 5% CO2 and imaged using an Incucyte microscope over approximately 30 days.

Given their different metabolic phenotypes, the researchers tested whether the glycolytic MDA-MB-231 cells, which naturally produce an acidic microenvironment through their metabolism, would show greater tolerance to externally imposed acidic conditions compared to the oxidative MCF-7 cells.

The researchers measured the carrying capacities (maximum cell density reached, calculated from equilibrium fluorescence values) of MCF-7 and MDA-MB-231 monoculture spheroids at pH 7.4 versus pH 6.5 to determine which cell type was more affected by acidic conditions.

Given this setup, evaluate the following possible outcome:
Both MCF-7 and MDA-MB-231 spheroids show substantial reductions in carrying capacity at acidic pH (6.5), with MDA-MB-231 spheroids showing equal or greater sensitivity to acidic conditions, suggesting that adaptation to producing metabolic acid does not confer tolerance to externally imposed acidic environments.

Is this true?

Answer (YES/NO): NO